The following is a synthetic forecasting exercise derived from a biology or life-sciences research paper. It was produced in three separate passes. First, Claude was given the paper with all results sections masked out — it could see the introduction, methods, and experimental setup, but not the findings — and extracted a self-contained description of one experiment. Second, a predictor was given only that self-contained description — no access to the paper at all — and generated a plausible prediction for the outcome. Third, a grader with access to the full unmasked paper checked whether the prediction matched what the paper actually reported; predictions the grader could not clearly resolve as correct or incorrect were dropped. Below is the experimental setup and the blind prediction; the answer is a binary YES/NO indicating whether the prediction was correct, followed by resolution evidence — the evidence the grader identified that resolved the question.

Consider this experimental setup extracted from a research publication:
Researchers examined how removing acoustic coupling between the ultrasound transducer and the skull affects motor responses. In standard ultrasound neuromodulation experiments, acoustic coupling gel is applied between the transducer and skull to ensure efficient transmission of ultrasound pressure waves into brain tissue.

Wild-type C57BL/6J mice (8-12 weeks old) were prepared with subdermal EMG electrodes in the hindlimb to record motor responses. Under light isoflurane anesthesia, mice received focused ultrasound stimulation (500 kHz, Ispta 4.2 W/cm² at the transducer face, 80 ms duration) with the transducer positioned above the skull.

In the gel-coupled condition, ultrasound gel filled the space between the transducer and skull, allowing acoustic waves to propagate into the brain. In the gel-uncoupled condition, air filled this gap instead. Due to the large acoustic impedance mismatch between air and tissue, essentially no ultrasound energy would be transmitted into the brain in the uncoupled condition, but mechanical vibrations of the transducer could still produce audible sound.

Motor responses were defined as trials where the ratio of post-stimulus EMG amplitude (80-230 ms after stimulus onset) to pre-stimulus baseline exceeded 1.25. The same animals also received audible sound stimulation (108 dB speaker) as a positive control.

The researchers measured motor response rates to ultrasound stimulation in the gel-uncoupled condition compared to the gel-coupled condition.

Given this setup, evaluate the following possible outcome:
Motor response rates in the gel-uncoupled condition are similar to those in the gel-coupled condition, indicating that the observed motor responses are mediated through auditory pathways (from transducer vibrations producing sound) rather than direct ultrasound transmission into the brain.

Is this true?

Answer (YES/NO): NO